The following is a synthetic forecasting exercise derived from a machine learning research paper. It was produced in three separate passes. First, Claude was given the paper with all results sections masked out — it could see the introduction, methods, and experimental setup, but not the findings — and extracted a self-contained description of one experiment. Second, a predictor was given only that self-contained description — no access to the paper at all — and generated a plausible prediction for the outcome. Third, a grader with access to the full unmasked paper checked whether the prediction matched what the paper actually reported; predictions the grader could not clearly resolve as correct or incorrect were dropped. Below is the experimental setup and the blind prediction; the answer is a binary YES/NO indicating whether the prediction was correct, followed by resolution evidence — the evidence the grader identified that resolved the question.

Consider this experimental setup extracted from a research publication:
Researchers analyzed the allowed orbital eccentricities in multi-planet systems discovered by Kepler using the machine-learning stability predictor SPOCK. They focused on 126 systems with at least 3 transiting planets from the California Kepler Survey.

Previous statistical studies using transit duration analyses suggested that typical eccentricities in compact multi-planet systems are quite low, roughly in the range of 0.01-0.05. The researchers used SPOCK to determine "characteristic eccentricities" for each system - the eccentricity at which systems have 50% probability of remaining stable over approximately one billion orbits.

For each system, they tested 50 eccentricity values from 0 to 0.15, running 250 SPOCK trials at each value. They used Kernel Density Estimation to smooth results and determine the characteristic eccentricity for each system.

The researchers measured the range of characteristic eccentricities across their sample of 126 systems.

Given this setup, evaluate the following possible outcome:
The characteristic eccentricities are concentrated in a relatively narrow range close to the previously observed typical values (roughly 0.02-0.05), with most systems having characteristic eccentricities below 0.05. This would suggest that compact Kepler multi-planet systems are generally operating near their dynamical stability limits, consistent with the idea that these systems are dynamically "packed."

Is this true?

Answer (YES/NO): NO